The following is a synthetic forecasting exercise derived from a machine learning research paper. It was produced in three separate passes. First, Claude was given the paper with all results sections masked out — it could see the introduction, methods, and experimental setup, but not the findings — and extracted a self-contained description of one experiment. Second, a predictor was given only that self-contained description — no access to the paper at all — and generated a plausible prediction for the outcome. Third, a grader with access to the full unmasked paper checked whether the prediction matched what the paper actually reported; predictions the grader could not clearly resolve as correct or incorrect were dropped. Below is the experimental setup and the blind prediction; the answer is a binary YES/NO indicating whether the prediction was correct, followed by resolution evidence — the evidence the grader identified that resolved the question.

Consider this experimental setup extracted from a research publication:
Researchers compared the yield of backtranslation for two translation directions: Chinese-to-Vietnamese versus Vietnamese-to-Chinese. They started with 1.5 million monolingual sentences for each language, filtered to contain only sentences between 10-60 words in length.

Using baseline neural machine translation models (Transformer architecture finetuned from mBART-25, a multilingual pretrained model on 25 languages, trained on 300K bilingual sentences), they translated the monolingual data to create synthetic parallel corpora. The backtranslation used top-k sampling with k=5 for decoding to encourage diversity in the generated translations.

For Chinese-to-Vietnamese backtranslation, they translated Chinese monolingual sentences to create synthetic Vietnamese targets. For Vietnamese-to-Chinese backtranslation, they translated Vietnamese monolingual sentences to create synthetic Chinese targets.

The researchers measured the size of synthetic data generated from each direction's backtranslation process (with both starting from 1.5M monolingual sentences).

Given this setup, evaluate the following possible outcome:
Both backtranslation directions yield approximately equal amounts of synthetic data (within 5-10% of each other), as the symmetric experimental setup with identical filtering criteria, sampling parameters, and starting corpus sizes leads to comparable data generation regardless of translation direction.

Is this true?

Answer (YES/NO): NO